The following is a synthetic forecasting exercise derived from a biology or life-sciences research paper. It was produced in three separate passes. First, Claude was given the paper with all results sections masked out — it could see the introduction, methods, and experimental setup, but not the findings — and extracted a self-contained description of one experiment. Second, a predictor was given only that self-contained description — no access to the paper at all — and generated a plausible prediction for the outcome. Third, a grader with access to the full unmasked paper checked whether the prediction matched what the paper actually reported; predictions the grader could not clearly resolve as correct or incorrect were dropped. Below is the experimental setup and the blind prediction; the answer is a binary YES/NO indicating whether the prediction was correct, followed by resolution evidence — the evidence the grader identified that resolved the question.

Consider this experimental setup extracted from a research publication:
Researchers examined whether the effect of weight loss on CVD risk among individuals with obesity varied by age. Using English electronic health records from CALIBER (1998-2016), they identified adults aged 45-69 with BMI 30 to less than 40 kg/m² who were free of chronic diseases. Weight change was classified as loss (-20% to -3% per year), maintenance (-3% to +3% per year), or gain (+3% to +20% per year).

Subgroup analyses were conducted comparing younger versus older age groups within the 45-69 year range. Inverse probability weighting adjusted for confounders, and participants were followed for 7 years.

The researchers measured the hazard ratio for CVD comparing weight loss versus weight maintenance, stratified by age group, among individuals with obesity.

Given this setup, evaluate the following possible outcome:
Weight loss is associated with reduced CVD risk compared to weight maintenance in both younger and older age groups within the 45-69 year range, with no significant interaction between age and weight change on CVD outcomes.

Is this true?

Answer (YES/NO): NO